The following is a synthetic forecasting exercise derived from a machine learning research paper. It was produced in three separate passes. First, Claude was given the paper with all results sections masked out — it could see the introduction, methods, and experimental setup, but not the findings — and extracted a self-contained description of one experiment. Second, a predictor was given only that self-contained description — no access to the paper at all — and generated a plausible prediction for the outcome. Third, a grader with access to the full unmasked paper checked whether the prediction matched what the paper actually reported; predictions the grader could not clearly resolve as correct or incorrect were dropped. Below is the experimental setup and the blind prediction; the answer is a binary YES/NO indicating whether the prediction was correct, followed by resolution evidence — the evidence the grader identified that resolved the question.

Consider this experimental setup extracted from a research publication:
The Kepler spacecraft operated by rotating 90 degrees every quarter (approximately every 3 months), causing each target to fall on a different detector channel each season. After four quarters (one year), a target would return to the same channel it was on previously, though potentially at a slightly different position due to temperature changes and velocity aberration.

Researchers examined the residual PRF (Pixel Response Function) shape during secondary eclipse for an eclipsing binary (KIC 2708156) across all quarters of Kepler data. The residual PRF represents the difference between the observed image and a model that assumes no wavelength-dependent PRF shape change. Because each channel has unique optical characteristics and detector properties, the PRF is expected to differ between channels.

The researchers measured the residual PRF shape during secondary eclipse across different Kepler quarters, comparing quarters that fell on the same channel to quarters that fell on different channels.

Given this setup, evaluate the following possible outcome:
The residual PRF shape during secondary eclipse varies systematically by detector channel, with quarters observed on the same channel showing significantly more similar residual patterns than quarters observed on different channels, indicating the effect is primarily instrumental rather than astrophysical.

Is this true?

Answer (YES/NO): NO